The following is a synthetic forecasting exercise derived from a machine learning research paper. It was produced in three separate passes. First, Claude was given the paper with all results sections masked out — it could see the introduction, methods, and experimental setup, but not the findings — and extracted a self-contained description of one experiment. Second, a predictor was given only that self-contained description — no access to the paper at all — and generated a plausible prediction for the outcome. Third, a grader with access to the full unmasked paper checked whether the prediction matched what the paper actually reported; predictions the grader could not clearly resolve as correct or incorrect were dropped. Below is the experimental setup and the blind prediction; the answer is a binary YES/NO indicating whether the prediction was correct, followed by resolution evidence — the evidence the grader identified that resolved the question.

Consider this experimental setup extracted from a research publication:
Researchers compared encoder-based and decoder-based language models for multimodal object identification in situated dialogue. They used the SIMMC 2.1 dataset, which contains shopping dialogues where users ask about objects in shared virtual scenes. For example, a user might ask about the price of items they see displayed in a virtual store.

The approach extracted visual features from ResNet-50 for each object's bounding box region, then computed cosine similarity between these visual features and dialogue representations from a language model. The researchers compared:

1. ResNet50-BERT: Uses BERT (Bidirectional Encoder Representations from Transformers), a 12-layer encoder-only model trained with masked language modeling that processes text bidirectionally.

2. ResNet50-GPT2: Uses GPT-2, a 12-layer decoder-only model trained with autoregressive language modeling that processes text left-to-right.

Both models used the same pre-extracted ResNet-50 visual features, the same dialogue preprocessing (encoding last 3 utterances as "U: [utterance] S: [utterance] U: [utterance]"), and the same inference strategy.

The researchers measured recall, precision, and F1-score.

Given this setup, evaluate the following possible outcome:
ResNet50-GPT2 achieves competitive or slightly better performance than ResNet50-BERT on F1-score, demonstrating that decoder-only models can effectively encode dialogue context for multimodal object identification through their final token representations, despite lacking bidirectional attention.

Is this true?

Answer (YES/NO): YES